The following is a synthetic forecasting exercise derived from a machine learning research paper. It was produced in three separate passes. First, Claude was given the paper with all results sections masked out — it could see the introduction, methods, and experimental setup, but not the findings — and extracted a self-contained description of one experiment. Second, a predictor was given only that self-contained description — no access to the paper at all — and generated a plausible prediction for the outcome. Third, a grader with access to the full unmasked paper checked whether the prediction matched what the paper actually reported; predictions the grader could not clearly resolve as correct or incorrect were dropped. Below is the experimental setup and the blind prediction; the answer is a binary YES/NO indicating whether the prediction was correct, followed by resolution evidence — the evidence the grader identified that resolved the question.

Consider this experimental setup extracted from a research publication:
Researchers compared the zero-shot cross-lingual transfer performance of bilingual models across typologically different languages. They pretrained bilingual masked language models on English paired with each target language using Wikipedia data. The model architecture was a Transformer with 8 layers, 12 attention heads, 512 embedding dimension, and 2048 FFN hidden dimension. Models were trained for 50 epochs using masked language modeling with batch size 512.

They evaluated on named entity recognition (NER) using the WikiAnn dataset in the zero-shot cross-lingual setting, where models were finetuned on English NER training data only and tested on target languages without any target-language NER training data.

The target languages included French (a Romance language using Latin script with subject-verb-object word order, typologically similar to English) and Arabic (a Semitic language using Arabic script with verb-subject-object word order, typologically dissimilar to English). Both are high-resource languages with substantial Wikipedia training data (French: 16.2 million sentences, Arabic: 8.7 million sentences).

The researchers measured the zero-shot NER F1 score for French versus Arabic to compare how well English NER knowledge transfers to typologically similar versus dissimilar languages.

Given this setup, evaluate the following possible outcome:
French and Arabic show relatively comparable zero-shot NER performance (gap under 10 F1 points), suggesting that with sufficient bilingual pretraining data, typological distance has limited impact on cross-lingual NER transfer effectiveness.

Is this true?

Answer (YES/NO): NO